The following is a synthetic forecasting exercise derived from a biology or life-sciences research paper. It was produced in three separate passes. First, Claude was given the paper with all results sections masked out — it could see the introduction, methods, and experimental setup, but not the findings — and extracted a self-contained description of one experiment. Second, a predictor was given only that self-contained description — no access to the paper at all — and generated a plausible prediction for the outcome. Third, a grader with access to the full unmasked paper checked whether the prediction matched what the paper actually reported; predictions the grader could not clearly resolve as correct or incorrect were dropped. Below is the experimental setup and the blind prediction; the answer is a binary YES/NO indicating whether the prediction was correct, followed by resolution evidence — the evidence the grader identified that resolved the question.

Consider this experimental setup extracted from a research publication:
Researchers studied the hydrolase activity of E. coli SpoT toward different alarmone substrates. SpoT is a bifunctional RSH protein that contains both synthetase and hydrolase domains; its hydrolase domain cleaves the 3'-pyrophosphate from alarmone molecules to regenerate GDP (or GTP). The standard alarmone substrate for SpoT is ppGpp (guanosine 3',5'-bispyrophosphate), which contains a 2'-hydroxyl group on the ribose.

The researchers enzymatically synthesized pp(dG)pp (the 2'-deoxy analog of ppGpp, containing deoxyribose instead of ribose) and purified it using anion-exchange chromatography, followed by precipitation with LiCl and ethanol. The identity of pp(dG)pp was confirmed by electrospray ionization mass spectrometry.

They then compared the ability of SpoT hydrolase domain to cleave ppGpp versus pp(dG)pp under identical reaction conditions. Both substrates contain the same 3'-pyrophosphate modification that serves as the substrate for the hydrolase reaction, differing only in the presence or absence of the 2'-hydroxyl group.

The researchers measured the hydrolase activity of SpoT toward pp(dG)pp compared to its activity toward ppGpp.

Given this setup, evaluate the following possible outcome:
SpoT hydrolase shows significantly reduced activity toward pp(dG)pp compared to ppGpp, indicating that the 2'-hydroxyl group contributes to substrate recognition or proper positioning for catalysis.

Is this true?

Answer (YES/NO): YES